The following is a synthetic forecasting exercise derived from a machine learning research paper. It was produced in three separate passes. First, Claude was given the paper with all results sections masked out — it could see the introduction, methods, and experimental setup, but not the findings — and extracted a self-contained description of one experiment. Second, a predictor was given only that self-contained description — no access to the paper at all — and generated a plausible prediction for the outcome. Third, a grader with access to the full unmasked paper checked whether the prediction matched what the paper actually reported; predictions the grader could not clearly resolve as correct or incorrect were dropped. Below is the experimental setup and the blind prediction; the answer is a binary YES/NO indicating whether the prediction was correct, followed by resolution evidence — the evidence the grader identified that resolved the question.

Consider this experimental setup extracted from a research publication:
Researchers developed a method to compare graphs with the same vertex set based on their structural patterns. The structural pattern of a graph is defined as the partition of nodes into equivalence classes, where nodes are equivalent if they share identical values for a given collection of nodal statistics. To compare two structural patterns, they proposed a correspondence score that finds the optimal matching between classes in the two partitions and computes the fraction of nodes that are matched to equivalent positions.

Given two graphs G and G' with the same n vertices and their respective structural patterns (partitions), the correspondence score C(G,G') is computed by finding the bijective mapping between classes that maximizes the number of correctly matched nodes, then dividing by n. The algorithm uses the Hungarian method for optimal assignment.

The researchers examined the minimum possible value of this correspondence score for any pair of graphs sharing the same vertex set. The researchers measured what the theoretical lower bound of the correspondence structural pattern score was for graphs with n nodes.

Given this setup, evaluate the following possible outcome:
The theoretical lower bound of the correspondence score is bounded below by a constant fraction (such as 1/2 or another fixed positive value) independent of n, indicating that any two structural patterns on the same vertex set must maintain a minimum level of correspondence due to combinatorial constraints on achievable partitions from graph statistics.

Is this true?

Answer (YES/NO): NO